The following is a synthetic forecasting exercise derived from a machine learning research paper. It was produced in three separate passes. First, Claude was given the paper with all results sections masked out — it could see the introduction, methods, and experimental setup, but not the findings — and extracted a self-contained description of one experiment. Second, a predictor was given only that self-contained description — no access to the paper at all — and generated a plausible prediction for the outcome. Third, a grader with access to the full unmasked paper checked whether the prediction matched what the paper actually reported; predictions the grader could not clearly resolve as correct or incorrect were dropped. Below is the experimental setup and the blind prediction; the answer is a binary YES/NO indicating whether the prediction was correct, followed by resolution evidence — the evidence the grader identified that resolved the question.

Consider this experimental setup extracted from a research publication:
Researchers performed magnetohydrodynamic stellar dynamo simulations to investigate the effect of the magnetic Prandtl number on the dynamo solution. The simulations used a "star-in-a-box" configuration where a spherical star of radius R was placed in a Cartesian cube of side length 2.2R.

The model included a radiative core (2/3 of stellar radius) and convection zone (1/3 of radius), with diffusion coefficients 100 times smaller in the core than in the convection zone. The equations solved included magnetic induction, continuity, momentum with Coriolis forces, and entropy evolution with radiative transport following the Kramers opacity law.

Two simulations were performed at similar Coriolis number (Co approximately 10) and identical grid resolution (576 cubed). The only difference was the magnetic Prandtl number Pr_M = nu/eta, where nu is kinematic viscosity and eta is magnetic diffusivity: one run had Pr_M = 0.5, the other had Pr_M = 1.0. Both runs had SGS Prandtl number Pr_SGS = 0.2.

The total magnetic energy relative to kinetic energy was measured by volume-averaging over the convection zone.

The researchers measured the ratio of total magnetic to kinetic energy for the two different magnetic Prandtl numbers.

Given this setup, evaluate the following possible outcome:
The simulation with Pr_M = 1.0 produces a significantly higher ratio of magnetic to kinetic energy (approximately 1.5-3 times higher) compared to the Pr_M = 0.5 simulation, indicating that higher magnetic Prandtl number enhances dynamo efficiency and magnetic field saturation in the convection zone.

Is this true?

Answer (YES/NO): NO